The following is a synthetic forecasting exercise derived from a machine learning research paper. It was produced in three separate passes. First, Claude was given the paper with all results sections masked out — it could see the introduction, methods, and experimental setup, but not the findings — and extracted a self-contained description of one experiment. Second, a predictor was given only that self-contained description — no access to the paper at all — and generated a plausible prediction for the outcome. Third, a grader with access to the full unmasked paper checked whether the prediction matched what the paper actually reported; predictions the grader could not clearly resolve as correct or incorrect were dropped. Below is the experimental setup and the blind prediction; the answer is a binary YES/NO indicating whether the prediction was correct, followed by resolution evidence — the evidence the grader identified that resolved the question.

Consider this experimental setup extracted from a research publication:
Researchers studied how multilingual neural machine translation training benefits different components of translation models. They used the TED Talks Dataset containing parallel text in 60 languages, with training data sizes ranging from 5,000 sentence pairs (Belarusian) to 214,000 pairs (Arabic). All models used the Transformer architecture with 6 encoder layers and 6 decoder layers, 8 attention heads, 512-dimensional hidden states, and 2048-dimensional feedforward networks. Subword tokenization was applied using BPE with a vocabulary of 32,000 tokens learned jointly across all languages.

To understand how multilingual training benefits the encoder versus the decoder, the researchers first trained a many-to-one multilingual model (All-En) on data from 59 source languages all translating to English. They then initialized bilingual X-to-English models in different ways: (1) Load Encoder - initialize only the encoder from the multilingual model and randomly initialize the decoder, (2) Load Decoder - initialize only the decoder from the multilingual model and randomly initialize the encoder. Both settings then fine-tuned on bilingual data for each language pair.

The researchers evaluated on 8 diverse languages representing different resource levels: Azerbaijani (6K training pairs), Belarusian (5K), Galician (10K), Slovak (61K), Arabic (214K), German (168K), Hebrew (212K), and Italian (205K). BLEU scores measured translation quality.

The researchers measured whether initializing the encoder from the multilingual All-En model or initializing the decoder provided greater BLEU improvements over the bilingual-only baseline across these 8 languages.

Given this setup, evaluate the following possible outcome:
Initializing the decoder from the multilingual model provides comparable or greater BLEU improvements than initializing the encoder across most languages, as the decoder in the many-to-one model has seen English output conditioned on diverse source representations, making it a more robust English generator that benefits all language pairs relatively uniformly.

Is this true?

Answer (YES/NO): NO